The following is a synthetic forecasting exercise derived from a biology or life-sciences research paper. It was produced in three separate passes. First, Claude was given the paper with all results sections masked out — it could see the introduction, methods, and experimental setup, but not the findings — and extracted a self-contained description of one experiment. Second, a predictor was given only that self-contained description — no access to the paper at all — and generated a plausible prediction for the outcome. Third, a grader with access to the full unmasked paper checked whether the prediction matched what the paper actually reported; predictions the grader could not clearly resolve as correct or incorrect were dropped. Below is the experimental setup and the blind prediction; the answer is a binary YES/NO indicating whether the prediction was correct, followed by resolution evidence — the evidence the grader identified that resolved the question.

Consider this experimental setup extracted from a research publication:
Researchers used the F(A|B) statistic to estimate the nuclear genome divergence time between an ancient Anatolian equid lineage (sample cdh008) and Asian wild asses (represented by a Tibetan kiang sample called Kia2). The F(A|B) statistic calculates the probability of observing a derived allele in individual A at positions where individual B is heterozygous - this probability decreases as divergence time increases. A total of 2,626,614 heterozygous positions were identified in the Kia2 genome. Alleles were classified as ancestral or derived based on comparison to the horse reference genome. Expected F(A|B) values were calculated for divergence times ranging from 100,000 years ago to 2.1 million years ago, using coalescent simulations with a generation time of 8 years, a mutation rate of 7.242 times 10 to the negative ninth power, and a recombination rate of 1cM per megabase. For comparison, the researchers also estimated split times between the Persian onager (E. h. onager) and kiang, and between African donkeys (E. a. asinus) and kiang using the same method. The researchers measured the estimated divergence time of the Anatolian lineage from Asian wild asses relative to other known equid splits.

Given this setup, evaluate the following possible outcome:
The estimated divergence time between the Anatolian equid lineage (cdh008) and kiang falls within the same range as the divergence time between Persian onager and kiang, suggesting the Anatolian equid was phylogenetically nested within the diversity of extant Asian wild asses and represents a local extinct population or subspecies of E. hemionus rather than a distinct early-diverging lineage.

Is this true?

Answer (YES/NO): NO